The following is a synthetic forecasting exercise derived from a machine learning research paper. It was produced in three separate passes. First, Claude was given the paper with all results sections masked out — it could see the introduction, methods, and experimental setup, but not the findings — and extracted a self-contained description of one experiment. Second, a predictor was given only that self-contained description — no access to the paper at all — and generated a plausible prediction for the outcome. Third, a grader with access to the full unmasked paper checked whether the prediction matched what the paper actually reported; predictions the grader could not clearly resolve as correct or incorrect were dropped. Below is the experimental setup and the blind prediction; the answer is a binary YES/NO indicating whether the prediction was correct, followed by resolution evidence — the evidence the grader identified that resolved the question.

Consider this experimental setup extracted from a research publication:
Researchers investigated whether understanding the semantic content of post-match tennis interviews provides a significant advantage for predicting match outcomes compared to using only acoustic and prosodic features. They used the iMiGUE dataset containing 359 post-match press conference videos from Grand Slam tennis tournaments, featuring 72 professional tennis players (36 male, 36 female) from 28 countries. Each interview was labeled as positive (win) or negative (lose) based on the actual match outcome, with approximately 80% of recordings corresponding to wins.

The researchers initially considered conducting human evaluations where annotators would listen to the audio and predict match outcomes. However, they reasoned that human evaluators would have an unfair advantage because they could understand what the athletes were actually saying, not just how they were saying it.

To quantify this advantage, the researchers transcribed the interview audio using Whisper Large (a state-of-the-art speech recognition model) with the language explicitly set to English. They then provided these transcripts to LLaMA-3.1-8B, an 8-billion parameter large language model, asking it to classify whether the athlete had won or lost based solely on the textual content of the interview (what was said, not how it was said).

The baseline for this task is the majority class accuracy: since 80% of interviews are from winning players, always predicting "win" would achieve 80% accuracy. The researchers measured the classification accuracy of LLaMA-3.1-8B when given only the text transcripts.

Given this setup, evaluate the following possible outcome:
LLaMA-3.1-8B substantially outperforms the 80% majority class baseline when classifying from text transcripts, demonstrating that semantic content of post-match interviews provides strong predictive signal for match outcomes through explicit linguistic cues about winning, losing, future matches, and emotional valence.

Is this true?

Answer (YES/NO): YES